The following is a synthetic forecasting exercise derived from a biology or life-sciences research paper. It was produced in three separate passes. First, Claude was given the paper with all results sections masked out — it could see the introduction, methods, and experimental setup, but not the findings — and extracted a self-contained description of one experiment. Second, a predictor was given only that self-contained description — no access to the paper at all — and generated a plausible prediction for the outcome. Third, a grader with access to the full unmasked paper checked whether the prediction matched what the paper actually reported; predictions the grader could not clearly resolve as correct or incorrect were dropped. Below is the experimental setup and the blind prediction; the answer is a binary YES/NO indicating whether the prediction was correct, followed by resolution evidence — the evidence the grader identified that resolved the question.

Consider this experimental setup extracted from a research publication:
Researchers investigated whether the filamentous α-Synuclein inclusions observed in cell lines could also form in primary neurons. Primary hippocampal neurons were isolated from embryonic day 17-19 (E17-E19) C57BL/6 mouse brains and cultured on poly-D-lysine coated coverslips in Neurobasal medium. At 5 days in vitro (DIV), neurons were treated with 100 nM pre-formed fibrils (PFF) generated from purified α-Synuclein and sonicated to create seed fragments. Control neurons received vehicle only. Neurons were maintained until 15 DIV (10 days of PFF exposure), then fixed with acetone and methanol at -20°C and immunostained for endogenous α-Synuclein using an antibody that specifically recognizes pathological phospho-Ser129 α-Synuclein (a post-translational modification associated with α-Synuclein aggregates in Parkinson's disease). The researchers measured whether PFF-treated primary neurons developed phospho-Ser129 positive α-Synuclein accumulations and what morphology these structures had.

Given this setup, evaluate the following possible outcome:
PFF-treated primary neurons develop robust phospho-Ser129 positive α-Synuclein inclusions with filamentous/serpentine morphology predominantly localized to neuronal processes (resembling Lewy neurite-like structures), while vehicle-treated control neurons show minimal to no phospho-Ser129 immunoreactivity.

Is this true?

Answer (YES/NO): NO